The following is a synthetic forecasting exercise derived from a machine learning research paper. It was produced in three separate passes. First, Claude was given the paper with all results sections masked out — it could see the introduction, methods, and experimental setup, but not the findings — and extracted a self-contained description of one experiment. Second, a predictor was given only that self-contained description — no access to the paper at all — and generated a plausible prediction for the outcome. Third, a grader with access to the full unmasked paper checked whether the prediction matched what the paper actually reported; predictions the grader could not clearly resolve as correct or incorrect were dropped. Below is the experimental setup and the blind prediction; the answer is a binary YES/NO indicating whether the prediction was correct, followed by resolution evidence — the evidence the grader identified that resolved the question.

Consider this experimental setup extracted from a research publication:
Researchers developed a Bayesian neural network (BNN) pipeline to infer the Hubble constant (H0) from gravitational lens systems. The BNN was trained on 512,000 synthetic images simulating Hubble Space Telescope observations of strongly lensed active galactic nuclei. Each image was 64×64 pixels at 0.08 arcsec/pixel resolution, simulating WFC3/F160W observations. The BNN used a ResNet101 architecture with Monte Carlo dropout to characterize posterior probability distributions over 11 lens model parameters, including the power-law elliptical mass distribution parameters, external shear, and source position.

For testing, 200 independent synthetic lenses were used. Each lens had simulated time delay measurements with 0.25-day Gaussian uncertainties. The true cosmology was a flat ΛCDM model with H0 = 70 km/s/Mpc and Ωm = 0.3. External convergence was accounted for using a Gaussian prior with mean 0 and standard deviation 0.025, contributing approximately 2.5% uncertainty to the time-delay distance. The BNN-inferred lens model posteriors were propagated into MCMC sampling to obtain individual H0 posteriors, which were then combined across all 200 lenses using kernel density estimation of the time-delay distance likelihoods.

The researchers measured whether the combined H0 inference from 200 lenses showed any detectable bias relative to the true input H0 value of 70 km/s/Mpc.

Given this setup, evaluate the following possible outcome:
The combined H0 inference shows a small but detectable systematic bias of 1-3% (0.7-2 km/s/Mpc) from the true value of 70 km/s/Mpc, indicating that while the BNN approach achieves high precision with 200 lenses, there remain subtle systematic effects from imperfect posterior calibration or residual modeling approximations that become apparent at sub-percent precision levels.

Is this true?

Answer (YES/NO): NO